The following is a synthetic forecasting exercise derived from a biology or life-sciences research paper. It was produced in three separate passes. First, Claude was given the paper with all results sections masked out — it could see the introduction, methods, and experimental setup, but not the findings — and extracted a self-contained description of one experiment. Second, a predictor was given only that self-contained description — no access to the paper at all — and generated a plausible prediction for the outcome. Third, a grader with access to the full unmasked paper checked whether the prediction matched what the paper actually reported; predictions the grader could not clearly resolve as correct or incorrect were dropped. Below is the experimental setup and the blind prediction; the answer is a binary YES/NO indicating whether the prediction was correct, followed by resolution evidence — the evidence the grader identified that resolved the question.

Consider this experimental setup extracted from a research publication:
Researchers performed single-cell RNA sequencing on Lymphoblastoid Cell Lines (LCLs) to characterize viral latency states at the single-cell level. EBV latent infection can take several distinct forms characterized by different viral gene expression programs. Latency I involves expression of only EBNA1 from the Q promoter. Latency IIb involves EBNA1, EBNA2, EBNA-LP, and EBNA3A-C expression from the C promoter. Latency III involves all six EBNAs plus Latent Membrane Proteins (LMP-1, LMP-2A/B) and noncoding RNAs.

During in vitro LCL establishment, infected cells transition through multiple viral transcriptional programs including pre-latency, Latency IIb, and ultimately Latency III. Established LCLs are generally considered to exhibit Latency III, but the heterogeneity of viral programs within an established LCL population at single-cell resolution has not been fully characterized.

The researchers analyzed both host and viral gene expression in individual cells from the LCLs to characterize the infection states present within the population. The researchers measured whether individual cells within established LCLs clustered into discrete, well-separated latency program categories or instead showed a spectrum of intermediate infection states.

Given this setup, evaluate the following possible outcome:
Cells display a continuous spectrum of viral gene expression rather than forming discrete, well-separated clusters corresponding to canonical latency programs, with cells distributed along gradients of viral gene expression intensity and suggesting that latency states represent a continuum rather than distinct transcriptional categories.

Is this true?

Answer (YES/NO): YES